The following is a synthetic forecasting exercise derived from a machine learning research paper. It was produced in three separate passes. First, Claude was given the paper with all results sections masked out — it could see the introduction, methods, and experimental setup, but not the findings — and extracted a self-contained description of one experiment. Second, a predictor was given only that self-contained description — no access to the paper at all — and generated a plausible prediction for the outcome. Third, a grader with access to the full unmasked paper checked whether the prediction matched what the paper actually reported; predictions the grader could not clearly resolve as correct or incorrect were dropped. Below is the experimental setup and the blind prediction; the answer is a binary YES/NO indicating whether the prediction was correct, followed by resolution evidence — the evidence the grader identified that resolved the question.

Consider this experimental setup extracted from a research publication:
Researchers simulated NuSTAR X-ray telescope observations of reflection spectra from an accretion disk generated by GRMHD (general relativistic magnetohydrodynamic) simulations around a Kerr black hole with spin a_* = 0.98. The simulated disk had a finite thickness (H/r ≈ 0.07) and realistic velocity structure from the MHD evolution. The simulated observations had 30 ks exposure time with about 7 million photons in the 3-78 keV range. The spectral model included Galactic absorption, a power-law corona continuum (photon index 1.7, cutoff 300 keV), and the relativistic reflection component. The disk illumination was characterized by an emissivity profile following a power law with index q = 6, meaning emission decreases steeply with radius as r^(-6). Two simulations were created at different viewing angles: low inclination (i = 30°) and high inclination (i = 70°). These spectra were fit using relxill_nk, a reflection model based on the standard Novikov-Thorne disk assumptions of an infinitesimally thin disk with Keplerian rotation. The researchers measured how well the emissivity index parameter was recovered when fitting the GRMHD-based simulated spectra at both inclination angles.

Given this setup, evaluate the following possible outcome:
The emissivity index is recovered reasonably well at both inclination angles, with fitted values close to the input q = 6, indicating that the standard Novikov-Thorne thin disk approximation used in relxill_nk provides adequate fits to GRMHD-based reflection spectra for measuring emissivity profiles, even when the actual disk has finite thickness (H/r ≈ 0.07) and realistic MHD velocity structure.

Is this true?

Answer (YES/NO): NO